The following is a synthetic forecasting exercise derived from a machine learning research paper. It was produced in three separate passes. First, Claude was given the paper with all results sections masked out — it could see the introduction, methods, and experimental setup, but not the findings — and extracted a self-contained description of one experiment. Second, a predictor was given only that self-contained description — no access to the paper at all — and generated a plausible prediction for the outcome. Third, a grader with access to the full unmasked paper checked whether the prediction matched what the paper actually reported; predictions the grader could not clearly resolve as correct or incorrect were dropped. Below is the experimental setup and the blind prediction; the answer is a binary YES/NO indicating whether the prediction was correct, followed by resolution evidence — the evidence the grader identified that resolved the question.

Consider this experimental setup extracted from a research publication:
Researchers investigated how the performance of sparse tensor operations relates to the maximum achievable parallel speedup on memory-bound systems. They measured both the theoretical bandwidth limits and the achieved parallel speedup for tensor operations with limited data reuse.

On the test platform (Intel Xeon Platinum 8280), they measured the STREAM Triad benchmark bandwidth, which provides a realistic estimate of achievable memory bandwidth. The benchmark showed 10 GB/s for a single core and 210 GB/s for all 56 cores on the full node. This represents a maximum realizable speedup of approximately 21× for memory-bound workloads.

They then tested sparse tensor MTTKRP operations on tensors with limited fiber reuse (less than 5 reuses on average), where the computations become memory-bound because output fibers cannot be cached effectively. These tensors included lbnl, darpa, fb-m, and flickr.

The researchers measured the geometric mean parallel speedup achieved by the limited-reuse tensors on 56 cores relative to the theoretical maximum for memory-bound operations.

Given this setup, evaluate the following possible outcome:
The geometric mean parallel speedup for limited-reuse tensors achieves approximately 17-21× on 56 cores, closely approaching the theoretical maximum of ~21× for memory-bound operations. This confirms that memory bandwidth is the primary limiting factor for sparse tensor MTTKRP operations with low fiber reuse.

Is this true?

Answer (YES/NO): NO